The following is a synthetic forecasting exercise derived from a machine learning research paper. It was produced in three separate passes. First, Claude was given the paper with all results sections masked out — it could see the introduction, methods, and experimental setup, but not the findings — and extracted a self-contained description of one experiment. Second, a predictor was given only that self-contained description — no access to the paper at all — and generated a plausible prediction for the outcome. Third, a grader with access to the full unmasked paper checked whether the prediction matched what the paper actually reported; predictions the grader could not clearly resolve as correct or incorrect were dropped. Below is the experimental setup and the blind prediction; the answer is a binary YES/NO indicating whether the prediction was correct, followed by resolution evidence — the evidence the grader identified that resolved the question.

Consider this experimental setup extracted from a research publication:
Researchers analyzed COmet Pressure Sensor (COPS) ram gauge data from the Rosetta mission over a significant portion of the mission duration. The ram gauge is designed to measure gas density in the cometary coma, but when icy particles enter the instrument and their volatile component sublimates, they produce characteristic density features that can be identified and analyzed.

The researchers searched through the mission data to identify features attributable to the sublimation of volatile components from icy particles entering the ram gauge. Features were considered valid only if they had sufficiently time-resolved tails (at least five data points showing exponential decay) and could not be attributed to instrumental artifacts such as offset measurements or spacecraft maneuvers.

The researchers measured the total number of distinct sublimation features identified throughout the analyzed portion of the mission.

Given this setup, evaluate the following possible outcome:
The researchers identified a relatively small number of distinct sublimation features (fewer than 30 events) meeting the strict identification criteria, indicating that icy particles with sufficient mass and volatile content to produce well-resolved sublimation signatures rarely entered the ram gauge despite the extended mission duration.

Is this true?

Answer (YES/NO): NO